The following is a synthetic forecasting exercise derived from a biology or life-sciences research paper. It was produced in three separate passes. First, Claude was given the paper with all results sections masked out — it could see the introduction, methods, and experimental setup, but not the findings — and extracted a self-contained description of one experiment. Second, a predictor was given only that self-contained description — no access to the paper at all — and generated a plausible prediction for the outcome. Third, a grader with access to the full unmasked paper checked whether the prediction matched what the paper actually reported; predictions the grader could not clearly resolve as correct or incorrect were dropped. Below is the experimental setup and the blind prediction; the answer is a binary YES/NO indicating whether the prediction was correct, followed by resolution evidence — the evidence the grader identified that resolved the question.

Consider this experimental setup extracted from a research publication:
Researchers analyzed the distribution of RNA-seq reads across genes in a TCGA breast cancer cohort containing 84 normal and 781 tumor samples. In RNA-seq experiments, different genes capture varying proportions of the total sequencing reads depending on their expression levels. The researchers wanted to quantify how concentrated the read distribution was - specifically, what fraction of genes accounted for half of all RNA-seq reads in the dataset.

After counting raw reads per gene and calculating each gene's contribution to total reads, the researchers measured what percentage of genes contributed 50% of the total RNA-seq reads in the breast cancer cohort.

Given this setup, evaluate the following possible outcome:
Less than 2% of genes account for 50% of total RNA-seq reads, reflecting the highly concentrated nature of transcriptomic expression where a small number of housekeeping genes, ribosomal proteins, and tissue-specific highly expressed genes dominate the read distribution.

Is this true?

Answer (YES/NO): NO